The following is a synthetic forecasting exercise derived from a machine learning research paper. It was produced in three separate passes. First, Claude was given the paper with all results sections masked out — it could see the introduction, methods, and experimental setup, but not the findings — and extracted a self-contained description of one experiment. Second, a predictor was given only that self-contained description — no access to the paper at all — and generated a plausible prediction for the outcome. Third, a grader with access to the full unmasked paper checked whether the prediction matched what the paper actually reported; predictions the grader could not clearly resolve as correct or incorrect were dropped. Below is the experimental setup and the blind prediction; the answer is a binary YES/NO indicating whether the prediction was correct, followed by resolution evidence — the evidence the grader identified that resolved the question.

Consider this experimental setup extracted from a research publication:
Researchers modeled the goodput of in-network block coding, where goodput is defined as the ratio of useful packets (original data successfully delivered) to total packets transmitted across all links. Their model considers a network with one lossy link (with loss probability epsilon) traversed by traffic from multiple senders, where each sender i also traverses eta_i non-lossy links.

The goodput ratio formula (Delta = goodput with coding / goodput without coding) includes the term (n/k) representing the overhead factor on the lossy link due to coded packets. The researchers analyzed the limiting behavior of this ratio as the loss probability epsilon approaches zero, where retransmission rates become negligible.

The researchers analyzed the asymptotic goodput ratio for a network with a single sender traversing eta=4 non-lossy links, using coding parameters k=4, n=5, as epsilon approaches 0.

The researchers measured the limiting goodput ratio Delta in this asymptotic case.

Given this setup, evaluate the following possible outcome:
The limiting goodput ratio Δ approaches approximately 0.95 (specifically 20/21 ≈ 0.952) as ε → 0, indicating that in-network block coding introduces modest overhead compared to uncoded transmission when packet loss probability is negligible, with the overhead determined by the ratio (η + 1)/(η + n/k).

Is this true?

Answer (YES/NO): YES